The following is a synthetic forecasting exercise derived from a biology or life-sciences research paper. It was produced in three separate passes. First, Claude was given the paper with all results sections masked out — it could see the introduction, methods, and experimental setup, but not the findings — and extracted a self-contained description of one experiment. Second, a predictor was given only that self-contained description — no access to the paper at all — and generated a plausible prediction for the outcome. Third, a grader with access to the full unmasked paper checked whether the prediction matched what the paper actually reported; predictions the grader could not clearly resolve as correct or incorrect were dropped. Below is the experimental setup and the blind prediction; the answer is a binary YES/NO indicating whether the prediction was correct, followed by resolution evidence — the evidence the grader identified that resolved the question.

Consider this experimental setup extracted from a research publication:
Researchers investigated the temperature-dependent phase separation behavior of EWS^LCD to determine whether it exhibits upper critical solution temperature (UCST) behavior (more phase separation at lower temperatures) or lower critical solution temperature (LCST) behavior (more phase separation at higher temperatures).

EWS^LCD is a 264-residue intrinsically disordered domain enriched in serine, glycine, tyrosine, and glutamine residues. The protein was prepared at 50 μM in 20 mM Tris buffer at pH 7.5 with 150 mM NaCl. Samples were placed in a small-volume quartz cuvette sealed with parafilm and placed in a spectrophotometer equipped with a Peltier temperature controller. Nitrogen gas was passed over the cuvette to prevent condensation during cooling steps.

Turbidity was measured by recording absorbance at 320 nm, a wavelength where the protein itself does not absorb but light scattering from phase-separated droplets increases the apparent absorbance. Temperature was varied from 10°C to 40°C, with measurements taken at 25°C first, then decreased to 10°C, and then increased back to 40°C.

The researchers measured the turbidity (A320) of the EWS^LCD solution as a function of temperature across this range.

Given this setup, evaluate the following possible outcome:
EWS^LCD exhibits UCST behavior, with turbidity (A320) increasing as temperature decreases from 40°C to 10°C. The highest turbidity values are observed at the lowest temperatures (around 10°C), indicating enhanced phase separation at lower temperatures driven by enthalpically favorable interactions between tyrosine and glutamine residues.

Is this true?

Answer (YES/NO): YES